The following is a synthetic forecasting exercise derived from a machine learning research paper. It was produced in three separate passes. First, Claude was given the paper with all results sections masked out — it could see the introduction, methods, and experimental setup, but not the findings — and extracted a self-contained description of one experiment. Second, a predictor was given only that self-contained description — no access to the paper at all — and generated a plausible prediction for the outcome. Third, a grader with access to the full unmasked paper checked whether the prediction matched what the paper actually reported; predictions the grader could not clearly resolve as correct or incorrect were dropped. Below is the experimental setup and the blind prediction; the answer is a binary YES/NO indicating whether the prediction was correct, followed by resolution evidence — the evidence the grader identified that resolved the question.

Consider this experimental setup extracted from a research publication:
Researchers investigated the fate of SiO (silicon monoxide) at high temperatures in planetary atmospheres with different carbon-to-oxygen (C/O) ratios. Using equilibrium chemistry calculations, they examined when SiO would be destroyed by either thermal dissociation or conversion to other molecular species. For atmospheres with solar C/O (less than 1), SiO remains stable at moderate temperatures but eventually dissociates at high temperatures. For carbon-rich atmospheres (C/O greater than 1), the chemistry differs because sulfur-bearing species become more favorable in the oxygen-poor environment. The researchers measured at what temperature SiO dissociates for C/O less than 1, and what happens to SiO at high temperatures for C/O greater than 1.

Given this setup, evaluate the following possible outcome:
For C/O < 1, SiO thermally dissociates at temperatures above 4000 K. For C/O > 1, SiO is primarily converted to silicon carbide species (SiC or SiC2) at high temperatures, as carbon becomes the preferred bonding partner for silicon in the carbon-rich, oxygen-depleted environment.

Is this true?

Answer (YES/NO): NO